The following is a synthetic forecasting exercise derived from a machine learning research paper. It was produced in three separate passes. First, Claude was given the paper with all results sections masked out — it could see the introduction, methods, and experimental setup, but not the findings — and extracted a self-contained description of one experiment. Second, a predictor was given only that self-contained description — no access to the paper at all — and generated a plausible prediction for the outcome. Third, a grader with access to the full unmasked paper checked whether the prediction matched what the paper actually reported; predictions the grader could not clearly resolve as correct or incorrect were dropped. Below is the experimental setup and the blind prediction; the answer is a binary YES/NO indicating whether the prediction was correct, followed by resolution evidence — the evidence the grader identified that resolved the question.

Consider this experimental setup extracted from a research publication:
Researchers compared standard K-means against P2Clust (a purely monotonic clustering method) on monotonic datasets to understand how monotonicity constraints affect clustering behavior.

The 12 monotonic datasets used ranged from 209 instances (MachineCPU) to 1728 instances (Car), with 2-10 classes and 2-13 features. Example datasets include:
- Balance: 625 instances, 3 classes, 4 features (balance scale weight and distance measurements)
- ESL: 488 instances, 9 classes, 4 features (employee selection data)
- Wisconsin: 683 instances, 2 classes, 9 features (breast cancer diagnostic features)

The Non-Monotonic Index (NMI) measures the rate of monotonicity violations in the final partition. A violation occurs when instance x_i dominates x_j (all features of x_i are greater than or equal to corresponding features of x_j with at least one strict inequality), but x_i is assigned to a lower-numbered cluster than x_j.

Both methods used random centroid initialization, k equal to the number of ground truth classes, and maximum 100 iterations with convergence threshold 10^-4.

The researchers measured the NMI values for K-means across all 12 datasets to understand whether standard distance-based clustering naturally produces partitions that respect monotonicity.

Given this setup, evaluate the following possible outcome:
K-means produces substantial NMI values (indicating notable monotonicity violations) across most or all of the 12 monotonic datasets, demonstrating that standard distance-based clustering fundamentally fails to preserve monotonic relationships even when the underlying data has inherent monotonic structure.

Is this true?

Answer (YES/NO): NO